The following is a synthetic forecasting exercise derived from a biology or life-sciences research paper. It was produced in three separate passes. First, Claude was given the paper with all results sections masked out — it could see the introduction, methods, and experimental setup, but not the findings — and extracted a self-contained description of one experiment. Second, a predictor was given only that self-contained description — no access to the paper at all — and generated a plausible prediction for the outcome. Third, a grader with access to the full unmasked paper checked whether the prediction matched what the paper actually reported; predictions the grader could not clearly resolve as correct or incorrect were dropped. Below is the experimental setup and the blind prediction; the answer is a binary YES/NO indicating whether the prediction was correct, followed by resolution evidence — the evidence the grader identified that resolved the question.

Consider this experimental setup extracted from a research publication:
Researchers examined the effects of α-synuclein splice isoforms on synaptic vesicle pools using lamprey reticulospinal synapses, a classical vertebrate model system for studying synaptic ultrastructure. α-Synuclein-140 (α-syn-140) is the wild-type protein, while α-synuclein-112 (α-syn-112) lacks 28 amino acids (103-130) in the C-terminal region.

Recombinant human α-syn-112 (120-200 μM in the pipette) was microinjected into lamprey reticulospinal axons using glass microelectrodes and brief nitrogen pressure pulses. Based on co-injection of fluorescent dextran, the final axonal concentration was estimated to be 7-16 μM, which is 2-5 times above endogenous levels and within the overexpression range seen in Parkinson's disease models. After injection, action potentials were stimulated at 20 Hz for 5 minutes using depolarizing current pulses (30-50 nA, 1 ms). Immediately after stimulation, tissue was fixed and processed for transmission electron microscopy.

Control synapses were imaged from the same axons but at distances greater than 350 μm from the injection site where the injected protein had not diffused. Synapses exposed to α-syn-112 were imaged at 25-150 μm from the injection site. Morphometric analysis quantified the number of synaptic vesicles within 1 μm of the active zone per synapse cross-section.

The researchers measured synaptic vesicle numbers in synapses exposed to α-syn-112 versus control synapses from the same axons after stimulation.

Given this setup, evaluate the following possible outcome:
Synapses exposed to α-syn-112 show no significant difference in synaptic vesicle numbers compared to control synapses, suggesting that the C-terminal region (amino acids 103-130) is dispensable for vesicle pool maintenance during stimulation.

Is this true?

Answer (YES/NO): NO